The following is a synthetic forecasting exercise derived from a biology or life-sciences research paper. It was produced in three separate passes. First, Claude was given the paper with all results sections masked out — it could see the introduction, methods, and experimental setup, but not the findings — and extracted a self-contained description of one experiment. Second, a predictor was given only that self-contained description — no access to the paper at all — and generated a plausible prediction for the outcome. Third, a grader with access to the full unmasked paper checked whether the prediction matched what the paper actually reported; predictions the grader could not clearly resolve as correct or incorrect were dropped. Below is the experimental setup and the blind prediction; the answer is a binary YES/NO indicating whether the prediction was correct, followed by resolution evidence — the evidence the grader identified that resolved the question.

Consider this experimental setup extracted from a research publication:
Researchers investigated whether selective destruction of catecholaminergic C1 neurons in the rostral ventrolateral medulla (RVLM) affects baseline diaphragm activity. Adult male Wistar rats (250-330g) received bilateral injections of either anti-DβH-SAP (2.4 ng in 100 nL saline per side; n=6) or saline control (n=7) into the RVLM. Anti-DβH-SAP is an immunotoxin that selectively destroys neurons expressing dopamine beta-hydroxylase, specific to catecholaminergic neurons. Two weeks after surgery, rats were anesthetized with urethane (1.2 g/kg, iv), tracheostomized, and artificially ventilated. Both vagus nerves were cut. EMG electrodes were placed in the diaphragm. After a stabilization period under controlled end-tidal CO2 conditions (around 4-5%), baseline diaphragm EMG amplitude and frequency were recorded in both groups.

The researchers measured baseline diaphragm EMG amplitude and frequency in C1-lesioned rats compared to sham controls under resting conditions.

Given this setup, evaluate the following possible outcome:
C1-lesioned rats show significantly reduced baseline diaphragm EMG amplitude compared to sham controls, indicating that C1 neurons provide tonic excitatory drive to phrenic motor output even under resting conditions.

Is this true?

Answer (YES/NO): NO